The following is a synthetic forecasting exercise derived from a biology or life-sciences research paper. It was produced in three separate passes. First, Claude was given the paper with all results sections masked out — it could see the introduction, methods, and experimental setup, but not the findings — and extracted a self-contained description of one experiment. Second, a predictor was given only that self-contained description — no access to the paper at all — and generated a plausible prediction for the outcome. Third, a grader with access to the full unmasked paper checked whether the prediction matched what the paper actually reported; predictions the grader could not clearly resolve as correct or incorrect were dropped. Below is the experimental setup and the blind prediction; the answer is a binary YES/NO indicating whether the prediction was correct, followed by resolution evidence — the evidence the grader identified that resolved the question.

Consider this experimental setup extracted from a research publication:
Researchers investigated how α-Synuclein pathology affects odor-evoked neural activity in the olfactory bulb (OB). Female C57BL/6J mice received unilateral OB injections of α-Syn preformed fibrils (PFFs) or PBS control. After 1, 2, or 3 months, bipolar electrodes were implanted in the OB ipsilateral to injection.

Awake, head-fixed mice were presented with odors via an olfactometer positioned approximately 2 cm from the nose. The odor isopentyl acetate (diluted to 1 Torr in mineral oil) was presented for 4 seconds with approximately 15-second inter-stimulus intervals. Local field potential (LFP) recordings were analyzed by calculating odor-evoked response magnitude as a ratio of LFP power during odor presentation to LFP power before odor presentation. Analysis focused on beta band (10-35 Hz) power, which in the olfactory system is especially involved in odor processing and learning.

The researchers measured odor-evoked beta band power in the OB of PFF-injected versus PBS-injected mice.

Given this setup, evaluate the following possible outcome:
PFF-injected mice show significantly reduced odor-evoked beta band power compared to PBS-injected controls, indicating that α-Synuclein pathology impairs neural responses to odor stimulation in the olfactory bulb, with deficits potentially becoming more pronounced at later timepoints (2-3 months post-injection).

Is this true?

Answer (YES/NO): NO